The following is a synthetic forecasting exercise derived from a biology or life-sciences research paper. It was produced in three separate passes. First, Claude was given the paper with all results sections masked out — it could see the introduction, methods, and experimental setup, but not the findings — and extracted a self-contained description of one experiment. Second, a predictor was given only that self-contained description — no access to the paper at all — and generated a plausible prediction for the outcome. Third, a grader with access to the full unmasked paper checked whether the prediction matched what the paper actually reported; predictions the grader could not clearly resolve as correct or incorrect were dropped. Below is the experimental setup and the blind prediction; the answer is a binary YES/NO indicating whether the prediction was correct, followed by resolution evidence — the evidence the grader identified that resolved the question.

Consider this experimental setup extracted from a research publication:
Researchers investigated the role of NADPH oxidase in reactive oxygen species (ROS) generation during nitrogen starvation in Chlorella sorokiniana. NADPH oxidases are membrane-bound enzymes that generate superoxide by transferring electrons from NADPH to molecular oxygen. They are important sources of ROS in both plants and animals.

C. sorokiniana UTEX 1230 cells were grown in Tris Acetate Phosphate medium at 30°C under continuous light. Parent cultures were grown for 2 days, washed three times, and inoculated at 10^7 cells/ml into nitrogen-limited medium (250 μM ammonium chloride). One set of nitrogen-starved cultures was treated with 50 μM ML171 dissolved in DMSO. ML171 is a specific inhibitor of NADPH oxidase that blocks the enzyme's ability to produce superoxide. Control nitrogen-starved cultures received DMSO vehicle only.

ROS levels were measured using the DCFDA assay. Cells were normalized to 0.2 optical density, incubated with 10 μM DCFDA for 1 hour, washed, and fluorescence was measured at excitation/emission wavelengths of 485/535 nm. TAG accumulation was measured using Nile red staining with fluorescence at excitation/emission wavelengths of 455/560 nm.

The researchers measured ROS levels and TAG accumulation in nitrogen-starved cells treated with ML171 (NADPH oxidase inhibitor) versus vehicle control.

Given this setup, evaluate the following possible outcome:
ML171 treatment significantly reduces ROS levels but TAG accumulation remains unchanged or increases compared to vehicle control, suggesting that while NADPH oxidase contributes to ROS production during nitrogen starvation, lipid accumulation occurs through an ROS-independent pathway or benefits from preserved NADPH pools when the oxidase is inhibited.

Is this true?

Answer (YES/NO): NO